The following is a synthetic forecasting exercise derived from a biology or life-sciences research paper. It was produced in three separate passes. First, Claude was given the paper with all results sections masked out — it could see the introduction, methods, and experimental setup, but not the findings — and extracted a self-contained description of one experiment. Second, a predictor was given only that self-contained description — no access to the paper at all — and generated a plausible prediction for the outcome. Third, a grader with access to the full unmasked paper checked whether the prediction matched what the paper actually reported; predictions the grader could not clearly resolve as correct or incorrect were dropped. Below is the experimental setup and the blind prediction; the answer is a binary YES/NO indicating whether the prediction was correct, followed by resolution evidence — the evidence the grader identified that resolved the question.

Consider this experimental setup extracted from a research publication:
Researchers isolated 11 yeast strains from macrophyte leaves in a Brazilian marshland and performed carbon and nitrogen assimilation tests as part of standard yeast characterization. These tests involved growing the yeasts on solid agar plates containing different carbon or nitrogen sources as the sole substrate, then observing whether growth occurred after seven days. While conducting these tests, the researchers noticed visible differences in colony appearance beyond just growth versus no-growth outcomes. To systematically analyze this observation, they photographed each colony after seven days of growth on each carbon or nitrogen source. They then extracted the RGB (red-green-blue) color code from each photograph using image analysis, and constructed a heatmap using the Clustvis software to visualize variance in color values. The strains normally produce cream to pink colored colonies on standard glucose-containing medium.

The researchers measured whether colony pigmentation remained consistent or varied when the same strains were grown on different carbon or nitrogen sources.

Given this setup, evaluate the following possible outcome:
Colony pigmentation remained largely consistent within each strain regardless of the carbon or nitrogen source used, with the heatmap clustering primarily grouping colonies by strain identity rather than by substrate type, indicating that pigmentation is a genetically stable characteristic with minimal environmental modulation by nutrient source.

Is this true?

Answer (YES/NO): NO